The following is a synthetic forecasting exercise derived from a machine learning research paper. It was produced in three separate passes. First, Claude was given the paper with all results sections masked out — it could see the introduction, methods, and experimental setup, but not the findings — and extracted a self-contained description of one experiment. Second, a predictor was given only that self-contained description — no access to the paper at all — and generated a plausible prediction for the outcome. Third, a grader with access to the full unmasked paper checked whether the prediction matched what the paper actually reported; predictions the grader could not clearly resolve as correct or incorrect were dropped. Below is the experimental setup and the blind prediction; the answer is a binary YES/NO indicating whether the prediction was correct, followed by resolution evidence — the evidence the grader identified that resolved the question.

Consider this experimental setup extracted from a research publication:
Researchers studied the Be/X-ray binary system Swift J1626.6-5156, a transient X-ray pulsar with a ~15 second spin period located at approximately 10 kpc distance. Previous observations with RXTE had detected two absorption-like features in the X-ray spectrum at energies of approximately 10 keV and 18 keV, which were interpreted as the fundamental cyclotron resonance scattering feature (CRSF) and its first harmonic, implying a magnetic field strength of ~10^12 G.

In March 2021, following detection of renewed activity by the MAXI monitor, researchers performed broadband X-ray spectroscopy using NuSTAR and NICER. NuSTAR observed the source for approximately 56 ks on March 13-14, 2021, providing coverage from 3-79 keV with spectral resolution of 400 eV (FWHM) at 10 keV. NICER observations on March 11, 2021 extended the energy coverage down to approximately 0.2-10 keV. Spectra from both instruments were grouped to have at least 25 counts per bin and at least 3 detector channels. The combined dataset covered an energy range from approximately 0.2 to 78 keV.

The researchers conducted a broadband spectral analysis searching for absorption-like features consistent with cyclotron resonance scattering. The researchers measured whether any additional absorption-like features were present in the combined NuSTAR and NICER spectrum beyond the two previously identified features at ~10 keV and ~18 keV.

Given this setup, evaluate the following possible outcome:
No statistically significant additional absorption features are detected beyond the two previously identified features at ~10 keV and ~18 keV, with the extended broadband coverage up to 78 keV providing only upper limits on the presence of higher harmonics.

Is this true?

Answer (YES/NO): NO